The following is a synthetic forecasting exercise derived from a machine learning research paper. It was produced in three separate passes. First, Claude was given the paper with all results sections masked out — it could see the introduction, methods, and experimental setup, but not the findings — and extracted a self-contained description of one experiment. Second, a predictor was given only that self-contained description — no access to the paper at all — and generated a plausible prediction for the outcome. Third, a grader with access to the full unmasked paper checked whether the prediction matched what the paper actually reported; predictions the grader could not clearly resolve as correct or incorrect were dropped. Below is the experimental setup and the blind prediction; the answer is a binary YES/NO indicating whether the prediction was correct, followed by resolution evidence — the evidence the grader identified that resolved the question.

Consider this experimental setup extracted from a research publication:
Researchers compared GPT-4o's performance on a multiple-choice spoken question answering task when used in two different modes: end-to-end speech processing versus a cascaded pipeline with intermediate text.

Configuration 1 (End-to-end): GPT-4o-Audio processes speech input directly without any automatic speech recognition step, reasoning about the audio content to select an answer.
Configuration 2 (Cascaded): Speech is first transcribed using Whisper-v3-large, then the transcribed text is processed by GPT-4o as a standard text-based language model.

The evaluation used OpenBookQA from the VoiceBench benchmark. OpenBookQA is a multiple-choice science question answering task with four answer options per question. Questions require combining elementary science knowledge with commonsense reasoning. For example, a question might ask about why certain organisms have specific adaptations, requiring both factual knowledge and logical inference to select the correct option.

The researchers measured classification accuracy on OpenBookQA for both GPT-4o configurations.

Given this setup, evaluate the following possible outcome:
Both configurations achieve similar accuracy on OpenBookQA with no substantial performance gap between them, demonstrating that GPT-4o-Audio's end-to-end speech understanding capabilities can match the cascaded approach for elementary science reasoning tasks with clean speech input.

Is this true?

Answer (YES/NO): NO